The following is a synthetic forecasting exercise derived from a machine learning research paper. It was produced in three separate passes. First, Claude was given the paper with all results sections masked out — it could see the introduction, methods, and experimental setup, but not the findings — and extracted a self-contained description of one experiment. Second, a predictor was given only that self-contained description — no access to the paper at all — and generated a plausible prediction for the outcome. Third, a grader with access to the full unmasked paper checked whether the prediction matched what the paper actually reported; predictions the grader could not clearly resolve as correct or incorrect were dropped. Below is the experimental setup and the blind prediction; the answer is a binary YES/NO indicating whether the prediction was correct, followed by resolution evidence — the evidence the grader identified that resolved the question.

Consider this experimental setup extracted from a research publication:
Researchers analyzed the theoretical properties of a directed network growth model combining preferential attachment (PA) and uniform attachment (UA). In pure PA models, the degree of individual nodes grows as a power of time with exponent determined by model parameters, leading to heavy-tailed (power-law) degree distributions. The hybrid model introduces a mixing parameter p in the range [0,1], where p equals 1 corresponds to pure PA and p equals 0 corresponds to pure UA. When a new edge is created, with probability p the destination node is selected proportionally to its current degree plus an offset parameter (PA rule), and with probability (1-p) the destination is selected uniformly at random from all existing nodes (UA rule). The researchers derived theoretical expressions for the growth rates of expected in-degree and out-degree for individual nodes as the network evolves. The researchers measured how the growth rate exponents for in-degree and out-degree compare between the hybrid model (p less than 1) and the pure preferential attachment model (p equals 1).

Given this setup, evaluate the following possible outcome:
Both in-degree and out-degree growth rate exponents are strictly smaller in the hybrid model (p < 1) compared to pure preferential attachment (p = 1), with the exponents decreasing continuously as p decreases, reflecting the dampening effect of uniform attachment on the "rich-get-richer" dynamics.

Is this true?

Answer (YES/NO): YES